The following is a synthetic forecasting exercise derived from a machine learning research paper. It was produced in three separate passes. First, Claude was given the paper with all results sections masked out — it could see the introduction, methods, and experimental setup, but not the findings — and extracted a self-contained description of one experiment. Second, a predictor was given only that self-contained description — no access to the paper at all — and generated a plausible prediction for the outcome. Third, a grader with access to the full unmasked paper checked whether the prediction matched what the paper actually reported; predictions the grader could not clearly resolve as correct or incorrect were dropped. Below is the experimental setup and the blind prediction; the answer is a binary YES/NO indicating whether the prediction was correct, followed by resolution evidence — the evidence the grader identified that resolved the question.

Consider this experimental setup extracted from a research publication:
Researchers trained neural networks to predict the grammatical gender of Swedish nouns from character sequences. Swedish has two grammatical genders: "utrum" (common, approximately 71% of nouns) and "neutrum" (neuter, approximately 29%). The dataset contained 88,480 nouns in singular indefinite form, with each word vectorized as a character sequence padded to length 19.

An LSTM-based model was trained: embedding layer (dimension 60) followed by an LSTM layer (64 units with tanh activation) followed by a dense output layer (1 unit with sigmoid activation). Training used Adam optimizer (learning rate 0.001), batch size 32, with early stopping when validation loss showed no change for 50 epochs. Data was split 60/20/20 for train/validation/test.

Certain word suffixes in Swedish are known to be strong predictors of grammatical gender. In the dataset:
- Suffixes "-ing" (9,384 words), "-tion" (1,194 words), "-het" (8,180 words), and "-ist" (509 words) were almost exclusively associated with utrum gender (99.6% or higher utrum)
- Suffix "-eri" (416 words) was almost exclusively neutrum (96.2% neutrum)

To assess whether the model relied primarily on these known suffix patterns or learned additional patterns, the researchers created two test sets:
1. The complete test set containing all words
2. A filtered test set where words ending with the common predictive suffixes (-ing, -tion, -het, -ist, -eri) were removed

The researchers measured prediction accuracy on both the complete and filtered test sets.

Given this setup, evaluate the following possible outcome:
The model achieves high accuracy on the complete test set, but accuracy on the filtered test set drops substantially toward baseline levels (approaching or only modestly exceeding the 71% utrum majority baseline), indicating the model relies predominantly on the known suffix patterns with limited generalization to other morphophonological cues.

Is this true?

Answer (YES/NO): NO